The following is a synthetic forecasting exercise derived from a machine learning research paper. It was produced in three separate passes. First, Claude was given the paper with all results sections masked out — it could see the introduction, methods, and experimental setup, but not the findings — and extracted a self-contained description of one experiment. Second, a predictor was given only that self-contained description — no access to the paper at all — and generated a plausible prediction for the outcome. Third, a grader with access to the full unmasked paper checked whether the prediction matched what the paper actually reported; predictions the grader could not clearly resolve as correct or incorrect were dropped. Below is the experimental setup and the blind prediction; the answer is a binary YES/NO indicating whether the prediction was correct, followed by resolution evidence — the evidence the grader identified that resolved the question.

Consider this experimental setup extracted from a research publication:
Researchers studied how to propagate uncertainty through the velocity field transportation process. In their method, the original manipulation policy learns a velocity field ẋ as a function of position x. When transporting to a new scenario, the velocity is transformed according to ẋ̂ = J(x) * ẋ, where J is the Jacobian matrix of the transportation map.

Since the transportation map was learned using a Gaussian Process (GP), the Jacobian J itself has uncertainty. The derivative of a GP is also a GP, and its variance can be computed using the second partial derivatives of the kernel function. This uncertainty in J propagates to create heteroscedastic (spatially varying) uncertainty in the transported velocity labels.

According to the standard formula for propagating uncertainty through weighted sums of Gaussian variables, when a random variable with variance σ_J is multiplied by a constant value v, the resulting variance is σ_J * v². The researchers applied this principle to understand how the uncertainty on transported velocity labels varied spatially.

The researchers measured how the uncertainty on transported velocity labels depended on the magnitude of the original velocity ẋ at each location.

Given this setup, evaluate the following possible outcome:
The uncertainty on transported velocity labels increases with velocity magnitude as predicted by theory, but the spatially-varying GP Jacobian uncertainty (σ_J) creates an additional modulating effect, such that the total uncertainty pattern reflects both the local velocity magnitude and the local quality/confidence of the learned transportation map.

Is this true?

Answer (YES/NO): YES